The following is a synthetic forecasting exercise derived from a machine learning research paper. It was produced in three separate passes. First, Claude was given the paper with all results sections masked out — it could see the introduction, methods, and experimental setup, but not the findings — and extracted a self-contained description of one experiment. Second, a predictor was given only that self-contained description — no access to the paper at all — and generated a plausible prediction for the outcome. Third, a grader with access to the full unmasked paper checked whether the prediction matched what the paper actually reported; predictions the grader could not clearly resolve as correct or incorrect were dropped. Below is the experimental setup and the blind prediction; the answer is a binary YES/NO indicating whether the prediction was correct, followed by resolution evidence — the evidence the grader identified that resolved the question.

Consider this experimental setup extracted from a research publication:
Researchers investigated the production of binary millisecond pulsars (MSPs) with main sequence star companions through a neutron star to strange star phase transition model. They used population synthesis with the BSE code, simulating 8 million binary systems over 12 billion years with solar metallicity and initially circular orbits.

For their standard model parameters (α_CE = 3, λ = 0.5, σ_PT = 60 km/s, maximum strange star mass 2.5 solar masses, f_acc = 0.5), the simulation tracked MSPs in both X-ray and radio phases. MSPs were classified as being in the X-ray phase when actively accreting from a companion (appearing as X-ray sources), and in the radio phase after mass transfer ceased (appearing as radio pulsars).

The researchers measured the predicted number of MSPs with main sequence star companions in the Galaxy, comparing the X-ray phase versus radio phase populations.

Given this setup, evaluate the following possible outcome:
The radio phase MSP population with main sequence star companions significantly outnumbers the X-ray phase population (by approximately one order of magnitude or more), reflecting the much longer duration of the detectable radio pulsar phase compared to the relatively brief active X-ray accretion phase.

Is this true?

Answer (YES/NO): NO